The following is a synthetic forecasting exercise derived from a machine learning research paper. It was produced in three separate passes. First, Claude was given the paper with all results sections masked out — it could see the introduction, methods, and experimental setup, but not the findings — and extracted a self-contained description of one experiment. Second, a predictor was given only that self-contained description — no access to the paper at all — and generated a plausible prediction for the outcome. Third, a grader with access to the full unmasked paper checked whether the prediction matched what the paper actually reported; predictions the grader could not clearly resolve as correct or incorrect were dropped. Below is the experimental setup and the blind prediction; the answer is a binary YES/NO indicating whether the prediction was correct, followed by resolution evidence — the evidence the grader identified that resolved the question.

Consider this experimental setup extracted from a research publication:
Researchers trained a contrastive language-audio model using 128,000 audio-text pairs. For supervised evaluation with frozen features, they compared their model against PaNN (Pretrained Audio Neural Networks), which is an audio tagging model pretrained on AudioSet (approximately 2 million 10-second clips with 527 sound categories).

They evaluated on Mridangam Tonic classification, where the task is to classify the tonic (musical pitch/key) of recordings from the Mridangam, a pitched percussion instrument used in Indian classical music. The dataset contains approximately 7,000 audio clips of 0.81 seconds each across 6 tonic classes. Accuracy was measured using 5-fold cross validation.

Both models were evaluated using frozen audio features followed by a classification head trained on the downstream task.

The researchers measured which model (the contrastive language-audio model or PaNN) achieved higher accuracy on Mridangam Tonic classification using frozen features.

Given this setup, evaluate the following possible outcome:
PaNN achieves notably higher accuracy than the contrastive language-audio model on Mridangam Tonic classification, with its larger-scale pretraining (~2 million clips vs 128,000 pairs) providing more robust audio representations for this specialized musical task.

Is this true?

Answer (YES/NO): YES